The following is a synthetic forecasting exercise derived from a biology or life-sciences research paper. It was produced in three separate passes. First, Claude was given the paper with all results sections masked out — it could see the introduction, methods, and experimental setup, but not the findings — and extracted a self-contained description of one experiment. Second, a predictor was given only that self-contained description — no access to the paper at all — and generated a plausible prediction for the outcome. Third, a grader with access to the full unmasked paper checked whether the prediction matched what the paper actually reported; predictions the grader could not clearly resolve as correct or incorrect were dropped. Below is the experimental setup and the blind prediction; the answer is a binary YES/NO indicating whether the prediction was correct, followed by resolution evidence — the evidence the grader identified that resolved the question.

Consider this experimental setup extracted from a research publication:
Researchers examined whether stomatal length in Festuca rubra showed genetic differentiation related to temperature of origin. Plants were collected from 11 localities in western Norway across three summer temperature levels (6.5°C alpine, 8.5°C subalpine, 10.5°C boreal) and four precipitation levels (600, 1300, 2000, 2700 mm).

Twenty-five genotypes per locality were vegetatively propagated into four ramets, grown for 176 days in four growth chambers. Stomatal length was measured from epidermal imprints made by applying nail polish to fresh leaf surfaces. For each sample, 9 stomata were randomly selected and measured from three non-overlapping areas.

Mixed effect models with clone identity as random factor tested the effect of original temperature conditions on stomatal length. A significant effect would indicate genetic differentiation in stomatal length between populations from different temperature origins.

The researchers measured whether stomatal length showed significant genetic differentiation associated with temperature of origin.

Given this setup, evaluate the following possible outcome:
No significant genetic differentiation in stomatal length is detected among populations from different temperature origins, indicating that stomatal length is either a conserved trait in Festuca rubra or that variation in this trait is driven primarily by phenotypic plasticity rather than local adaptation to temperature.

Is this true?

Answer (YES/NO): NO